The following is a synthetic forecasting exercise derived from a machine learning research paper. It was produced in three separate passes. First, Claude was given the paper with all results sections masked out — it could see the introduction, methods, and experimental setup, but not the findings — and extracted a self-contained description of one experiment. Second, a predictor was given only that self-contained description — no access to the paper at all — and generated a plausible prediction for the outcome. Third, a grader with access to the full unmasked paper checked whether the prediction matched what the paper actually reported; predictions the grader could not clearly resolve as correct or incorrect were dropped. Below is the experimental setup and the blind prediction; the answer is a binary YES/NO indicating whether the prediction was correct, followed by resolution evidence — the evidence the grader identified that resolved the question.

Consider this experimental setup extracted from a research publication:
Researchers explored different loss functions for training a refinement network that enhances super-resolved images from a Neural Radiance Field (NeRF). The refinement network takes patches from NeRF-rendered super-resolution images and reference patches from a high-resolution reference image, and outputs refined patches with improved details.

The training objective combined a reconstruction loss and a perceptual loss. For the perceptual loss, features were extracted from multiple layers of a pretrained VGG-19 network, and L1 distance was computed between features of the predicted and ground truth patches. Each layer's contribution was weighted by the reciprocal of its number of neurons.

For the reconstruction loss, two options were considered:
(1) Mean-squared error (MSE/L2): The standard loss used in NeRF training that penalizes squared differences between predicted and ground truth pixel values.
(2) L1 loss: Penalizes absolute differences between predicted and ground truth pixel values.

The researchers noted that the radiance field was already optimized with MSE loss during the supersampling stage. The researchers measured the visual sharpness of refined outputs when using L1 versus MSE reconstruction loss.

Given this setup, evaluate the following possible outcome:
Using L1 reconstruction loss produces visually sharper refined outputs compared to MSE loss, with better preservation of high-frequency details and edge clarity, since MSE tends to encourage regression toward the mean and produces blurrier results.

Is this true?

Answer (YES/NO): YES